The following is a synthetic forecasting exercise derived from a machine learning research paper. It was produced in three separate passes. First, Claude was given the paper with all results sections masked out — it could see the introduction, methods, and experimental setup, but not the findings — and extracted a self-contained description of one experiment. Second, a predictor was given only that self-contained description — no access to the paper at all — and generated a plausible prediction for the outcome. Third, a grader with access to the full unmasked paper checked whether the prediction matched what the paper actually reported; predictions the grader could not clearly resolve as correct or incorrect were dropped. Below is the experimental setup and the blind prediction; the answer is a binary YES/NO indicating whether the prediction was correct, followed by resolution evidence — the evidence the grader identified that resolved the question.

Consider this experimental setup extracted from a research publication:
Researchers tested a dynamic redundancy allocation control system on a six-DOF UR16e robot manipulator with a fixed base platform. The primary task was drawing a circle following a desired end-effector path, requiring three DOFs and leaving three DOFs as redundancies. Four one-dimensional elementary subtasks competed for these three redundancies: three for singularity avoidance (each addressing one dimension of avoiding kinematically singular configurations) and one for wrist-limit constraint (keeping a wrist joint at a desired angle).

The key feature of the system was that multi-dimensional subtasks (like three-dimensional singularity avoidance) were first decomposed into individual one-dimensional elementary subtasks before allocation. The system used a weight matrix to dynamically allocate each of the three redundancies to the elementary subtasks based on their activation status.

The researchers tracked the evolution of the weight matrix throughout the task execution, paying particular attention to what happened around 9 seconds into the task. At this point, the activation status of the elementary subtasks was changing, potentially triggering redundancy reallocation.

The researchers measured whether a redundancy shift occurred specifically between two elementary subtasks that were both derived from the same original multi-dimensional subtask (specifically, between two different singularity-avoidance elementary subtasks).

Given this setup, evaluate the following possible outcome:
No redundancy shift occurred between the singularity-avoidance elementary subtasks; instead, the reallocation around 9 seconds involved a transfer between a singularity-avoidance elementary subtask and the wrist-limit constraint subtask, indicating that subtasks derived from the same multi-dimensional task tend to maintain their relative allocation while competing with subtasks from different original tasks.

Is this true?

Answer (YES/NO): NO